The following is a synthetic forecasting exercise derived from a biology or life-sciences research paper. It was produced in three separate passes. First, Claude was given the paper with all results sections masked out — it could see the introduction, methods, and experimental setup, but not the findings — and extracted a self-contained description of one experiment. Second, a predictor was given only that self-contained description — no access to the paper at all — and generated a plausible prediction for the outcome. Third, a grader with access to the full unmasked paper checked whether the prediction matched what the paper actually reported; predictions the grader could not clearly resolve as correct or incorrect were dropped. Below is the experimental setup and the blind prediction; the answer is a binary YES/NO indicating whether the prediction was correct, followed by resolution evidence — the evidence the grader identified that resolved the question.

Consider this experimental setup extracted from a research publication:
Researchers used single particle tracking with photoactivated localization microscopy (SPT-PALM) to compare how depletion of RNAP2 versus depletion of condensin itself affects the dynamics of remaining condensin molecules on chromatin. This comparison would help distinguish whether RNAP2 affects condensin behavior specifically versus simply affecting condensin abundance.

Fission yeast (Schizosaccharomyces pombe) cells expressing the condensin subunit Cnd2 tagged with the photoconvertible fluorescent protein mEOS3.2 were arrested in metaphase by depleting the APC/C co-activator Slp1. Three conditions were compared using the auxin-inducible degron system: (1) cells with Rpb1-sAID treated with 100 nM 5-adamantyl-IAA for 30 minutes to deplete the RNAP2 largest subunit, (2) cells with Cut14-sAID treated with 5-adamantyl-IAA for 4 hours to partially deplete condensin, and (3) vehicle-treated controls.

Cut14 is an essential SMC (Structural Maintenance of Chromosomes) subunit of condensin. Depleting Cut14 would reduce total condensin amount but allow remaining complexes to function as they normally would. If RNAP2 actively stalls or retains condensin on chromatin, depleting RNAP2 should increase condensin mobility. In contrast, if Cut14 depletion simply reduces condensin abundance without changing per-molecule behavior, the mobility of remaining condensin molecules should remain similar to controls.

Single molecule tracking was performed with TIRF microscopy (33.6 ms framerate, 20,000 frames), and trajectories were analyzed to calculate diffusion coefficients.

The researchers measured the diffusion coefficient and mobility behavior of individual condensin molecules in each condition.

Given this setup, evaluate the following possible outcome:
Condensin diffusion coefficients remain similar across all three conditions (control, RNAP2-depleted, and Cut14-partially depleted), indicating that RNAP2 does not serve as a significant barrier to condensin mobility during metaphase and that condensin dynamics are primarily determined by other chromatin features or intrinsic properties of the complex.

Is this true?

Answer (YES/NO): NO